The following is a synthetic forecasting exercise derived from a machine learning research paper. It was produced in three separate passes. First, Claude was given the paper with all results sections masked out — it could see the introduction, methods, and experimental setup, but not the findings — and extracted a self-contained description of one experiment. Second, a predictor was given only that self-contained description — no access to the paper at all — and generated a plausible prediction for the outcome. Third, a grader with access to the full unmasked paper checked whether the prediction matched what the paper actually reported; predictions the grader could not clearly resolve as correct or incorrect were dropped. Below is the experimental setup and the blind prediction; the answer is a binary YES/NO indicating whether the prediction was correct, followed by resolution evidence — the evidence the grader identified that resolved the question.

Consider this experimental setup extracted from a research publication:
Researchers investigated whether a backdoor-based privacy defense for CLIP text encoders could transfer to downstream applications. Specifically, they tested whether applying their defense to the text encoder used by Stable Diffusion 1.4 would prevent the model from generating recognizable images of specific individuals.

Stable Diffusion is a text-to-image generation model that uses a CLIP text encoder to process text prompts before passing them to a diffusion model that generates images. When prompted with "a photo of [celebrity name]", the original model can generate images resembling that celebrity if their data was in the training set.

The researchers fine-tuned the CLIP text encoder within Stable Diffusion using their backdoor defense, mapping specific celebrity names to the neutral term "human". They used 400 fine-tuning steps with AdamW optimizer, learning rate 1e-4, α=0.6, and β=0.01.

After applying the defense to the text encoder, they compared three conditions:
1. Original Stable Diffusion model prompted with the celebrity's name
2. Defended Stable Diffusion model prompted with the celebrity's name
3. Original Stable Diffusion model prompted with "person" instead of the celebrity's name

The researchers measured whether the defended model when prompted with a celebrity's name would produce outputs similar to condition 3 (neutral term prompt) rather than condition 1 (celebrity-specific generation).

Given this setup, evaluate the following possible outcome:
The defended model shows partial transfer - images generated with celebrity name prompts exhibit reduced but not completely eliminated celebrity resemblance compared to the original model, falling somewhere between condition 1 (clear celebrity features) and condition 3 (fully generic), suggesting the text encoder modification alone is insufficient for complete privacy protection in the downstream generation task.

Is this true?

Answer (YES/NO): NO